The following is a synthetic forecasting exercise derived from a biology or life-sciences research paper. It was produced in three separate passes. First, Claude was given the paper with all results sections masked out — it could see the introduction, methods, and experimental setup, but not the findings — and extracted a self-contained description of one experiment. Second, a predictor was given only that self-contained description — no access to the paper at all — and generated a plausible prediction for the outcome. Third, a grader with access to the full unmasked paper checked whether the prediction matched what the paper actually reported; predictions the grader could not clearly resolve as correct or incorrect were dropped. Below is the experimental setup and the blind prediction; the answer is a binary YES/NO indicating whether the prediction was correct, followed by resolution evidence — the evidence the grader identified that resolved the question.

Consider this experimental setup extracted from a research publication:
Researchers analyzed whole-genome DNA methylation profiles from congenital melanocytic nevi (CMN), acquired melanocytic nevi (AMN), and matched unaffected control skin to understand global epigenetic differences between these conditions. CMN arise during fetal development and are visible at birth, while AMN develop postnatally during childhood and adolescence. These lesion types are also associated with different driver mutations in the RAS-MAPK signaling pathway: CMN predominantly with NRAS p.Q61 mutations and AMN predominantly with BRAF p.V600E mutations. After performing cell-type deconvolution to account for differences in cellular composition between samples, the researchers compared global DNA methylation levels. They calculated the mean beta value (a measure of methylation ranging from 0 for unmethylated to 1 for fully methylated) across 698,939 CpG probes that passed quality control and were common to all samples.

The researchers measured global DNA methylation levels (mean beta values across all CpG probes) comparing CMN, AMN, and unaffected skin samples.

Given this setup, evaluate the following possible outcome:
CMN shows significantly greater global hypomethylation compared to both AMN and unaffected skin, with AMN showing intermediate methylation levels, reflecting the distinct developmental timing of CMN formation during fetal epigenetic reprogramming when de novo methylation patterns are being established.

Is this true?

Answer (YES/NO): NO